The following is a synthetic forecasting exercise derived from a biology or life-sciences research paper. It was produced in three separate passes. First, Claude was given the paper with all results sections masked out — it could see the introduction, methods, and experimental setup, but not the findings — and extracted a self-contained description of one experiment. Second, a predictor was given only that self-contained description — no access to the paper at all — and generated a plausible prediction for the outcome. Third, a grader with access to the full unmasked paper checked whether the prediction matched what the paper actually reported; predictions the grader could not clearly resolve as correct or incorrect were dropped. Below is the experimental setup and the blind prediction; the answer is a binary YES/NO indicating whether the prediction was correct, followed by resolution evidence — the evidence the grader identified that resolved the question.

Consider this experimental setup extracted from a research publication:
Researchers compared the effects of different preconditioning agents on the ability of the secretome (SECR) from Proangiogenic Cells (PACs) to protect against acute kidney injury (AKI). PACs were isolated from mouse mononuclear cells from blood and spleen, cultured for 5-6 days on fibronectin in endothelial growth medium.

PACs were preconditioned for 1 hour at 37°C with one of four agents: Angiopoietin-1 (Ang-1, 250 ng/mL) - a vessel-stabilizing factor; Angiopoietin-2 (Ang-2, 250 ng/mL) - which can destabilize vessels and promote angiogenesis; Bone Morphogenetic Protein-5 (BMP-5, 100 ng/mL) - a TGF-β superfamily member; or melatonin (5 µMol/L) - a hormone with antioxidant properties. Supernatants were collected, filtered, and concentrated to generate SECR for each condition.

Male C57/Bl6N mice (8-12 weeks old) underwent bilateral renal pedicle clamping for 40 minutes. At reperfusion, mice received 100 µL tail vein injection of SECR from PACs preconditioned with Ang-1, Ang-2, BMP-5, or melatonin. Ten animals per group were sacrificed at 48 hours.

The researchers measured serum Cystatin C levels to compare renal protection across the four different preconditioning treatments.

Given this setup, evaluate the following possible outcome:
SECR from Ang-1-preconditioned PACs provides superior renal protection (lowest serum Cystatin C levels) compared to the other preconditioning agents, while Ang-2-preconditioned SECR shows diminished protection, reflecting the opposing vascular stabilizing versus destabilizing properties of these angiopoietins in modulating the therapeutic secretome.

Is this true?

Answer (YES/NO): NO